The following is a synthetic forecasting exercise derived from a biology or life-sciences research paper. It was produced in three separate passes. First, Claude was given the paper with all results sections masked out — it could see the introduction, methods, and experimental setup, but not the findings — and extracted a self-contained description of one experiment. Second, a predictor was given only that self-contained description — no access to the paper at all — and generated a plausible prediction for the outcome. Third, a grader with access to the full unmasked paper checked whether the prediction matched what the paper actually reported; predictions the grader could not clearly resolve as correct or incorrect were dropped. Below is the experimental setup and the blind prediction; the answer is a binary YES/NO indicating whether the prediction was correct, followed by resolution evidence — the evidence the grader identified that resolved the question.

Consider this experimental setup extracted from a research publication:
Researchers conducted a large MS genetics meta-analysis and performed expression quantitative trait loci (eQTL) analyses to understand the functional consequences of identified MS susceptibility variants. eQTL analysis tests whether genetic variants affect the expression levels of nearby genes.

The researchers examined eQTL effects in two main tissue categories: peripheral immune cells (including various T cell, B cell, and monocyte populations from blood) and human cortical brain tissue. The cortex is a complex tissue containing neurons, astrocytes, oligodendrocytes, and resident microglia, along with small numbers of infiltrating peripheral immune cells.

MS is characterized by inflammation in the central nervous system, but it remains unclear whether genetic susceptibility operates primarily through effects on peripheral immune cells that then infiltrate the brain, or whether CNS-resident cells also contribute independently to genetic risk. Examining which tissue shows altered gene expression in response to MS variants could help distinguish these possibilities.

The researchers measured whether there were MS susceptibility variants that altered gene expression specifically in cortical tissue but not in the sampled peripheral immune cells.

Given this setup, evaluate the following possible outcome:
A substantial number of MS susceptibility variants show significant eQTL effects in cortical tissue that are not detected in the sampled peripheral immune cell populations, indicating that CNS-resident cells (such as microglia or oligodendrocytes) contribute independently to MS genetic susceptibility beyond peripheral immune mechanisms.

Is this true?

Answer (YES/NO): YES